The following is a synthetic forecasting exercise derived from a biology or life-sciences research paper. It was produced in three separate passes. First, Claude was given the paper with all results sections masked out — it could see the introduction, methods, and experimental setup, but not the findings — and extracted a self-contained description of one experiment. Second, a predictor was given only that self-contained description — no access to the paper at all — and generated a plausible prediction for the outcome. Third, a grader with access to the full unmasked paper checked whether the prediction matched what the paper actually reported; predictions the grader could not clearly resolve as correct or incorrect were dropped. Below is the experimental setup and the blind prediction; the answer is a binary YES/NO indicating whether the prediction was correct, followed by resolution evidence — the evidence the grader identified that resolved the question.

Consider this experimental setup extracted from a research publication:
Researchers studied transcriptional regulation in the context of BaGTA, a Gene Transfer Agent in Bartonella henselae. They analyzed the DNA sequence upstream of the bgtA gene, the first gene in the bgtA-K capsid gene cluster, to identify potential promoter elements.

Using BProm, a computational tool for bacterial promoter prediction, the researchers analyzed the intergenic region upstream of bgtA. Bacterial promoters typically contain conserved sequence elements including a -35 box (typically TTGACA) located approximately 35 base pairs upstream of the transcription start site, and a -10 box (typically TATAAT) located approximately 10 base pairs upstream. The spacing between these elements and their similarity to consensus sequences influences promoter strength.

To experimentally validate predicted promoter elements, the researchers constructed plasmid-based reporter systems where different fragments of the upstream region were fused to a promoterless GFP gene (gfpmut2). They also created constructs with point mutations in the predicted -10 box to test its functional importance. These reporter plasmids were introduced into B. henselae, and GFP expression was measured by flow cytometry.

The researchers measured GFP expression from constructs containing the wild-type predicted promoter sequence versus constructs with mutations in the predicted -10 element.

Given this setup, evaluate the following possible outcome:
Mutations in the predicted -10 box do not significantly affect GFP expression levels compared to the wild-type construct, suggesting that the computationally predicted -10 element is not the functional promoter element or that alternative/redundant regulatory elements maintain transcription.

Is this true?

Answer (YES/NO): NO